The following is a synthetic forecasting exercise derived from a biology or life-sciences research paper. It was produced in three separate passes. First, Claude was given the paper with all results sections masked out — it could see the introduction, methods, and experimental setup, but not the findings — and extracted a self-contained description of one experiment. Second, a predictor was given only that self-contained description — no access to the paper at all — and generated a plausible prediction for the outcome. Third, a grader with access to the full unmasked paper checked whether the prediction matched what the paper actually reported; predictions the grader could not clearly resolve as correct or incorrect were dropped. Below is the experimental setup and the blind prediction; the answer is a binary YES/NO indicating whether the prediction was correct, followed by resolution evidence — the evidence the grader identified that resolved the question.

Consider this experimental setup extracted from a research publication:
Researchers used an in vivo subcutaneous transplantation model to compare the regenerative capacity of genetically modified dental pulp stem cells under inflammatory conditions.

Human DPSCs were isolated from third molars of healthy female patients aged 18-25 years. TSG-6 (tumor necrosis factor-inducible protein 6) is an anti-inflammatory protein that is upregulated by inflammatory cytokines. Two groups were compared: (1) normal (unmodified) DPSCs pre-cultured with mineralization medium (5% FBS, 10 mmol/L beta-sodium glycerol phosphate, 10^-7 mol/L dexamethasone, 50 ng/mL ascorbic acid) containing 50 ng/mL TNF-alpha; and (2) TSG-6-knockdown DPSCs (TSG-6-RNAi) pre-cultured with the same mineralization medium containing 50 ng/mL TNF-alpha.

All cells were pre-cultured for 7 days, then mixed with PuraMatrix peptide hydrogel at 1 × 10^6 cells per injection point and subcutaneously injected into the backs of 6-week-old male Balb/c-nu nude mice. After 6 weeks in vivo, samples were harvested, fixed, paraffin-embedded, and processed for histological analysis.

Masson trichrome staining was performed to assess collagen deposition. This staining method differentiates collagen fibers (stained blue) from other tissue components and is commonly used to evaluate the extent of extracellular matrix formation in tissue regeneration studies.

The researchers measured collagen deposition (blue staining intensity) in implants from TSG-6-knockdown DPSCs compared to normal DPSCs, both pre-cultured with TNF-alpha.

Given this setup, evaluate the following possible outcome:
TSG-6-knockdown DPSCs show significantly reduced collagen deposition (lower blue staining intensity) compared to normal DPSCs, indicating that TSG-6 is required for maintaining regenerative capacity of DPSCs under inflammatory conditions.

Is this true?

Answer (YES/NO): NO